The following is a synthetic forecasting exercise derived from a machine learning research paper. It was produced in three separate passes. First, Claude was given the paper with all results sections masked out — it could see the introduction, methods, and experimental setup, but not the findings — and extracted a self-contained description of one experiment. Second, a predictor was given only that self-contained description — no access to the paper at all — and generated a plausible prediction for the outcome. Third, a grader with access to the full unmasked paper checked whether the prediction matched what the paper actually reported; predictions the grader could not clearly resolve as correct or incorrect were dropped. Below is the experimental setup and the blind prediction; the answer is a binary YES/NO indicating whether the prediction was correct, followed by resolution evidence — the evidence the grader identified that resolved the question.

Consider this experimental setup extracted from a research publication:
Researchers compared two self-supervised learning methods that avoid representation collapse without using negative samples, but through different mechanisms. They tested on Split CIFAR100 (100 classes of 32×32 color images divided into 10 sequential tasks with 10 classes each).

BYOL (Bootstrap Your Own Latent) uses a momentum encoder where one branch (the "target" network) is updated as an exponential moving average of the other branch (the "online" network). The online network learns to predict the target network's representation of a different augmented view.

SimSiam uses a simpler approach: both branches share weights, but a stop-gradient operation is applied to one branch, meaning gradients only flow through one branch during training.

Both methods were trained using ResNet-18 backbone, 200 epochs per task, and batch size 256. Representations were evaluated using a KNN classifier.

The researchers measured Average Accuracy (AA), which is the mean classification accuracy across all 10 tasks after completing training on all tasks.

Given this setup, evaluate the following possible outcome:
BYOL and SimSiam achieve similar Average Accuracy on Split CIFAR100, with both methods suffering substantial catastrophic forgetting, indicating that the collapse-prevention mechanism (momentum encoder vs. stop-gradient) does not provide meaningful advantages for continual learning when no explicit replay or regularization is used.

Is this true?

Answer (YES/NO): NO